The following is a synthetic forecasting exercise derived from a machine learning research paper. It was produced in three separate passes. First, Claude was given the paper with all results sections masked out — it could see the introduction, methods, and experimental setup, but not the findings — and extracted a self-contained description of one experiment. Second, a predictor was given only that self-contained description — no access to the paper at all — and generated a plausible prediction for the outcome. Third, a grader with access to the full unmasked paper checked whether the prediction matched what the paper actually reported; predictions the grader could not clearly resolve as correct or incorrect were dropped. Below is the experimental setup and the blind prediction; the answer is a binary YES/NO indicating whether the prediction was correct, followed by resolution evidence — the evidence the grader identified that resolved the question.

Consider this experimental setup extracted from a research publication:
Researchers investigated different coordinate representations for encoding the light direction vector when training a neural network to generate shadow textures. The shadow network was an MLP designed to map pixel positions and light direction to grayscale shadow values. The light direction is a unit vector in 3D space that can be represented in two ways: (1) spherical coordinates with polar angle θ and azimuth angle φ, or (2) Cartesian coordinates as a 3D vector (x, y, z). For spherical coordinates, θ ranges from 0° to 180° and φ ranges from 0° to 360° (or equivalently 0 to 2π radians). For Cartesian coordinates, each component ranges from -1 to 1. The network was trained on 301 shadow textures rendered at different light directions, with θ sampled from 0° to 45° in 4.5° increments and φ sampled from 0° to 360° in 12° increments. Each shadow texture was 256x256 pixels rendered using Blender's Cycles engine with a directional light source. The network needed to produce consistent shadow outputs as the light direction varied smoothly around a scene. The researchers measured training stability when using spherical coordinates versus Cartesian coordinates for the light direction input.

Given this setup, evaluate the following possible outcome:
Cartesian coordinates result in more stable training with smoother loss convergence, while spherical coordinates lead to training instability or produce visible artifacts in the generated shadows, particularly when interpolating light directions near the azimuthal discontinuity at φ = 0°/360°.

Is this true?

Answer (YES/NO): YES